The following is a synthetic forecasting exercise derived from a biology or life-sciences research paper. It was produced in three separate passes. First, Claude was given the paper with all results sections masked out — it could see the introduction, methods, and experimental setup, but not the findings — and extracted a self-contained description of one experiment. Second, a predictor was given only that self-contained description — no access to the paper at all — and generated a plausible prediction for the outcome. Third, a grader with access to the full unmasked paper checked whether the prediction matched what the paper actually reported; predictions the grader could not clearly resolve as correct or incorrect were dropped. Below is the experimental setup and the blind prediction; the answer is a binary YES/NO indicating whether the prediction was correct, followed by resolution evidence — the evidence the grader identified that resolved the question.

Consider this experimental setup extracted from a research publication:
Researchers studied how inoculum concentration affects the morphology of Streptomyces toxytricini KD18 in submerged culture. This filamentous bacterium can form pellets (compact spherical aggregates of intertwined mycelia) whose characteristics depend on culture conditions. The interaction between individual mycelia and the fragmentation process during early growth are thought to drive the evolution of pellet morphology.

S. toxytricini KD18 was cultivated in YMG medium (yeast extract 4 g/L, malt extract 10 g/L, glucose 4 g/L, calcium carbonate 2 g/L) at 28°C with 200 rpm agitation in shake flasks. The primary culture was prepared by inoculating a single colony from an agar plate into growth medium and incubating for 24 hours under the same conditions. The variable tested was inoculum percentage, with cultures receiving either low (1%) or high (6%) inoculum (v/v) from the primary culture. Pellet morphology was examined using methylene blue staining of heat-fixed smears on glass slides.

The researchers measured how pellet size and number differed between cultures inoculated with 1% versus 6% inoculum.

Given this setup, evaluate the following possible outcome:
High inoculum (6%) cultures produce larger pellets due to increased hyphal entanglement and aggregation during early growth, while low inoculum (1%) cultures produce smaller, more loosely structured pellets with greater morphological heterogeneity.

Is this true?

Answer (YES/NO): NO